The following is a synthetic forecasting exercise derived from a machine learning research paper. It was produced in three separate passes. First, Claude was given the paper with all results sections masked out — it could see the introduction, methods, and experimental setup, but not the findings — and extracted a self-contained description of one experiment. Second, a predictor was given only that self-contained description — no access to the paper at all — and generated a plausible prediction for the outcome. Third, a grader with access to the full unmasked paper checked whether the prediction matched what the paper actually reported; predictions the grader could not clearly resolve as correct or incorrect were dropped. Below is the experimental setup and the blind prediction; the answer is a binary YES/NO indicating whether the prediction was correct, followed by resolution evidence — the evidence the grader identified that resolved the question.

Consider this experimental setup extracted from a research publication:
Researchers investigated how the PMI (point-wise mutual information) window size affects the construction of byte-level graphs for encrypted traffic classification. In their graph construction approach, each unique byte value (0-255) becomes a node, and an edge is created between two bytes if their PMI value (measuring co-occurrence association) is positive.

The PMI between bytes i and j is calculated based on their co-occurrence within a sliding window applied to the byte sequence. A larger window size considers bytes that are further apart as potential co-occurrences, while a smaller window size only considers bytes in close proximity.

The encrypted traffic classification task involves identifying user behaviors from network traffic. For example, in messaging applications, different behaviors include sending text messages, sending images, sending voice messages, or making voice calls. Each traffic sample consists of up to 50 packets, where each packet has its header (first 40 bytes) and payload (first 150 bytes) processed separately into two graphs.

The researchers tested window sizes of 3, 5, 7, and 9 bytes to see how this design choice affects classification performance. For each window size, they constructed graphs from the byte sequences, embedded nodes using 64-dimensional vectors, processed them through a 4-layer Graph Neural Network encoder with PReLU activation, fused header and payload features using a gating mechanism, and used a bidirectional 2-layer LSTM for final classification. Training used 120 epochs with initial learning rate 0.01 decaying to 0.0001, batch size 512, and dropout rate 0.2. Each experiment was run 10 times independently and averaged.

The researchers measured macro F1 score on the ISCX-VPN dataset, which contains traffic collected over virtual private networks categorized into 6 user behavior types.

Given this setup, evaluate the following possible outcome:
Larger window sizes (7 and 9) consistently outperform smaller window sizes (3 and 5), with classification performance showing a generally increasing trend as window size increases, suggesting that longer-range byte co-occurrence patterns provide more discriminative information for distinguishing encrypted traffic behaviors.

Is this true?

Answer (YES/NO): NO